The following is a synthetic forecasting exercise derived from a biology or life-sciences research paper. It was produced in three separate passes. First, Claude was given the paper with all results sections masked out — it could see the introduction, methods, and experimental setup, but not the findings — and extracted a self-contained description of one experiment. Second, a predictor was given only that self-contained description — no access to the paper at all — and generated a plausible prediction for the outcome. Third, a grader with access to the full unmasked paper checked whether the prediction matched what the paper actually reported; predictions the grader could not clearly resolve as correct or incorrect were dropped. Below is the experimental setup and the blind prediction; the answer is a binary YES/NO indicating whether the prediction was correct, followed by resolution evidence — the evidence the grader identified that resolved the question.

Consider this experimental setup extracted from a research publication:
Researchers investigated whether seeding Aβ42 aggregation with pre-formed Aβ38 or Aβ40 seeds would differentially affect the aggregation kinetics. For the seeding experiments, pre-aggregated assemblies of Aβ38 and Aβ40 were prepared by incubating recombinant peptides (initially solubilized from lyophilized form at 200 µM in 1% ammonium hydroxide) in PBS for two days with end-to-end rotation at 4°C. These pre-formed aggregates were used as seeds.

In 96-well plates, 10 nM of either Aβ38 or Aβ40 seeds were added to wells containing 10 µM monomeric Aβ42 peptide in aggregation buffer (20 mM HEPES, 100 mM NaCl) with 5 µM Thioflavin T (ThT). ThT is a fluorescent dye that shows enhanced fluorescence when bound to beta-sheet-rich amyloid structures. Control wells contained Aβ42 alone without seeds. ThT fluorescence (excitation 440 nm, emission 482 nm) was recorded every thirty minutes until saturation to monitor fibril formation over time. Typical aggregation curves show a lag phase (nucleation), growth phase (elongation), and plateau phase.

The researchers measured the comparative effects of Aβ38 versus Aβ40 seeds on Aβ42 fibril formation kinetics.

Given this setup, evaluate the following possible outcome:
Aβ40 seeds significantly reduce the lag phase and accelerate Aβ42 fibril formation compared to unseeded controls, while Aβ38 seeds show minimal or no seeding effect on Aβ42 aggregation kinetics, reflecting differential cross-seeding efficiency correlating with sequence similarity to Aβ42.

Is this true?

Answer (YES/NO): NO